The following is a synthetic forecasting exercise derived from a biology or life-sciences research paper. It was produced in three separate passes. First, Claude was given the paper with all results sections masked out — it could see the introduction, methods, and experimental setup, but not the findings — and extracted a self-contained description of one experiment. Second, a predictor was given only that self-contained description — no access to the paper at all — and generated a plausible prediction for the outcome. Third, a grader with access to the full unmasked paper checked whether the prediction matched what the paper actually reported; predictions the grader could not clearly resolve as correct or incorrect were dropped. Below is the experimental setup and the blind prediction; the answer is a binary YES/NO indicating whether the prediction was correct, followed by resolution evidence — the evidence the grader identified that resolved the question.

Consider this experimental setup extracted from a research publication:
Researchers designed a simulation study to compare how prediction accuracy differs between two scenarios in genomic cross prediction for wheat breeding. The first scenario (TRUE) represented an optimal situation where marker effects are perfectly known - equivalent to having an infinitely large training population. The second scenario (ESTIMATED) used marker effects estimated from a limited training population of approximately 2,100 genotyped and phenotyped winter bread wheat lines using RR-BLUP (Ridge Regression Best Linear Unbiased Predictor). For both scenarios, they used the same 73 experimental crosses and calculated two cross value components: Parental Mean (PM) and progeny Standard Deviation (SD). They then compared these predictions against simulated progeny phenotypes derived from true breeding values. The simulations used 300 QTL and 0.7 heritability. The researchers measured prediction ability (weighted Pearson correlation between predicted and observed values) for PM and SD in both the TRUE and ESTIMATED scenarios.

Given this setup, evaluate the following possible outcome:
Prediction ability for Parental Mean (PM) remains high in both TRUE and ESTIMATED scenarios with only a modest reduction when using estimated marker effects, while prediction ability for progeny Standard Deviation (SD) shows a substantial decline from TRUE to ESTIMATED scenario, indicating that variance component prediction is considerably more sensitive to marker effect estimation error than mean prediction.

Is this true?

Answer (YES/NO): YES